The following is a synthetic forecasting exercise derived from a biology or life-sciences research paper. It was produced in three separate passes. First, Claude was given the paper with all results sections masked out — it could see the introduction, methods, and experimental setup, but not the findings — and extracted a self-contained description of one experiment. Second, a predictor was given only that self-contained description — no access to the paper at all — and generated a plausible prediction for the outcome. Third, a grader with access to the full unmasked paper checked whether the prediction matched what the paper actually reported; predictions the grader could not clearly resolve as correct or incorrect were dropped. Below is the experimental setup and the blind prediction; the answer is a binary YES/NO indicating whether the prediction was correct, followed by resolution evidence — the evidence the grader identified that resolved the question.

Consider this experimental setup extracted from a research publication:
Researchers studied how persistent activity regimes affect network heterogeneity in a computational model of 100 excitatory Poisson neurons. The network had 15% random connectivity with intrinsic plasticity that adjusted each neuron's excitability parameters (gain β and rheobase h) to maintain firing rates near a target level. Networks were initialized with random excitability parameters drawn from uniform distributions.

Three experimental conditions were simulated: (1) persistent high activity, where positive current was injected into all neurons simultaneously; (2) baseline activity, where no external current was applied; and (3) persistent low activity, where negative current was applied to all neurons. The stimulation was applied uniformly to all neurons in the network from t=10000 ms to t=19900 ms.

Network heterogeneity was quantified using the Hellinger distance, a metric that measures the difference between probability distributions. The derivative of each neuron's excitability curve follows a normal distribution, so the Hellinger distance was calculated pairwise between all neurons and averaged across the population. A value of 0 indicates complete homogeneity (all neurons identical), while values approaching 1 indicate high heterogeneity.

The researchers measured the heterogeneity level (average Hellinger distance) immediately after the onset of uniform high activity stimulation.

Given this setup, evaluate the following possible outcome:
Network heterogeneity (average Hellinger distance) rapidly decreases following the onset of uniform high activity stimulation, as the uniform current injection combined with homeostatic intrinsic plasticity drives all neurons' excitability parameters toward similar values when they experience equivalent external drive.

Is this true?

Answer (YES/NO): YES